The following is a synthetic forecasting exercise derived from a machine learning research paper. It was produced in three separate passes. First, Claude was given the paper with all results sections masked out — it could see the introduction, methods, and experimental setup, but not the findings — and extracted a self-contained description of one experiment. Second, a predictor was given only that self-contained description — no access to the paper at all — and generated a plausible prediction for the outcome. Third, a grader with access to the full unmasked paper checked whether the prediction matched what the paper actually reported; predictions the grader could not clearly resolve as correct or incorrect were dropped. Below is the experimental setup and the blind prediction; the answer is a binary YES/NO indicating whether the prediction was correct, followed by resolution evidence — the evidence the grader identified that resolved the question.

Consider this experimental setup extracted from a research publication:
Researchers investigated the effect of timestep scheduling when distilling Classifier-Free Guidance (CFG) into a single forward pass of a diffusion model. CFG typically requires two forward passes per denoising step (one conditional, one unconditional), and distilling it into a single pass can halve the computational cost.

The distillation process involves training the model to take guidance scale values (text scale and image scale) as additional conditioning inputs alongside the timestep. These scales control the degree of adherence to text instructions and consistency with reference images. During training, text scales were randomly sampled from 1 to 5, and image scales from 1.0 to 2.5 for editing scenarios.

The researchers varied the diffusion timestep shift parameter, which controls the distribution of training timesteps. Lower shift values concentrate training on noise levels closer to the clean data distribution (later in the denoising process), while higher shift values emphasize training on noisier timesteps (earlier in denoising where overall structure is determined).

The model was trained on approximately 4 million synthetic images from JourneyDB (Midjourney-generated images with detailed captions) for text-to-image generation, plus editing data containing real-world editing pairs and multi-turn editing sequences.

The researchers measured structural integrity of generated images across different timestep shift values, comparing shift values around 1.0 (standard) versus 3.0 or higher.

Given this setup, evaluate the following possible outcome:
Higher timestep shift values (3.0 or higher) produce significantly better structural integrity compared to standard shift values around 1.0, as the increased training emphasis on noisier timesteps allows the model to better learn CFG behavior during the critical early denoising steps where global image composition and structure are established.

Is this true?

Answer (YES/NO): YES